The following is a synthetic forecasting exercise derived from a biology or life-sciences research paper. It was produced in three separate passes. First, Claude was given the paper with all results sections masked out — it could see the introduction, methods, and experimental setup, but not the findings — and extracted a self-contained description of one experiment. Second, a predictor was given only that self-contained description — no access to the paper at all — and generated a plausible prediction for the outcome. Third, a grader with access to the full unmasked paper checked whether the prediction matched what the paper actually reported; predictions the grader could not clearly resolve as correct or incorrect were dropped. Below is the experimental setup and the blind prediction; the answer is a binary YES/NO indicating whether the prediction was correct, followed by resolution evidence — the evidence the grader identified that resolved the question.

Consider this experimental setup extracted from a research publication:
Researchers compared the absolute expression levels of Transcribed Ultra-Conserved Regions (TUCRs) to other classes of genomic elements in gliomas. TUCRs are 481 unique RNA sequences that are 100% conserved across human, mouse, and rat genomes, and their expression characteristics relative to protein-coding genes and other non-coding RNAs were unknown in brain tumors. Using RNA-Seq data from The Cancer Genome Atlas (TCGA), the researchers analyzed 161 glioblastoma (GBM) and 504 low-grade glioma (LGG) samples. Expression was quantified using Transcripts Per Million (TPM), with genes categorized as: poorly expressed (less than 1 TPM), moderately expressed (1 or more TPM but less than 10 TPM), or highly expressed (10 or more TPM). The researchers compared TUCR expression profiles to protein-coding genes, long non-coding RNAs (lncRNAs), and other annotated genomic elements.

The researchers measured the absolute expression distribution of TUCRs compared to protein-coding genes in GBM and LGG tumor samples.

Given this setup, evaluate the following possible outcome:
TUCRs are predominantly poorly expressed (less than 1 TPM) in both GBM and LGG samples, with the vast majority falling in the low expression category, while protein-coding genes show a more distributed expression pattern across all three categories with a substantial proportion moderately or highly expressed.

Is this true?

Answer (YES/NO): NO